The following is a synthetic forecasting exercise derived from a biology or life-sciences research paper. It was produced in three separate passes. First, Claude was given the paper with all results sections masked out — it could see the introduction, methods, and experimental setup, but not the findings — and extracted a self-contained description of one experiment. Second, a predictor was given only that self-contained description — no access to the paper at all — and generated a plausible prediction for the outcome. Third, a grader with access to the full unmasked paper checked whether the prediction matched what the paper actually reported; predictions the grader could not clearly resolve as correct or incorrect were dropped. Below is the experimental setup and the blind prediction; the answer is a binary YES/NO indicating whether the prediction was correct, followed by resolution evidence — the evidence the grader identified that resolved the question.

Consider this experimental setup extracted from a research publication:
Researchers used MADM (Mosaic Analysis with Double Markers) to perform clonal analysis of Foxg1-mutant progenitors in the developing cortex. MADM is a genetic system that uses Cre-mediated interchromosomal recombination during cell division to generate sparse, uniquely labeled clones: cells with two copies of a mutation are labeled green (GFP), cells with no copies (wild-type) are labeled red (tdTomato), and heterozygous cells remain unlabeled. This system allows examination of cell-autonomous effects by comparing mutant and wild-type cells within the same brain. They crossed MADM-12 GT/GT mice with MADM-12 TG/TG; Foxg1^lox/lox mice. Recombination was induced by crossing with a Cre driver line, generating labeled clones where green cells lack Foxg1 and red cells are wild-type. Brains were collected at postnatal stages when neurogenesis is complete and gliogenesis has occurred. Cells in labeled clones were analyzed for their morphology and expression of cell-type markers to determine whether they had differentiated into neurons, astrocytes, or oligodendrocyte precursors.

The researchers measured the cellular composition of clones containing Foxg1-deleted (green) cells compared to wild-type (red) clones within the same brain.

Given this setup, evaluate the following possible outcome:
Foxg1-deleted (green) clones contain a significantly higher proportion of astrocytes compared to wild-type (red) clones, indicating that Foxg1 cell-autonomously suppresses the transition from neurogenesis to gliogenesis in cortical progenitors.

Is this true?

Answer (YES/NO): YES